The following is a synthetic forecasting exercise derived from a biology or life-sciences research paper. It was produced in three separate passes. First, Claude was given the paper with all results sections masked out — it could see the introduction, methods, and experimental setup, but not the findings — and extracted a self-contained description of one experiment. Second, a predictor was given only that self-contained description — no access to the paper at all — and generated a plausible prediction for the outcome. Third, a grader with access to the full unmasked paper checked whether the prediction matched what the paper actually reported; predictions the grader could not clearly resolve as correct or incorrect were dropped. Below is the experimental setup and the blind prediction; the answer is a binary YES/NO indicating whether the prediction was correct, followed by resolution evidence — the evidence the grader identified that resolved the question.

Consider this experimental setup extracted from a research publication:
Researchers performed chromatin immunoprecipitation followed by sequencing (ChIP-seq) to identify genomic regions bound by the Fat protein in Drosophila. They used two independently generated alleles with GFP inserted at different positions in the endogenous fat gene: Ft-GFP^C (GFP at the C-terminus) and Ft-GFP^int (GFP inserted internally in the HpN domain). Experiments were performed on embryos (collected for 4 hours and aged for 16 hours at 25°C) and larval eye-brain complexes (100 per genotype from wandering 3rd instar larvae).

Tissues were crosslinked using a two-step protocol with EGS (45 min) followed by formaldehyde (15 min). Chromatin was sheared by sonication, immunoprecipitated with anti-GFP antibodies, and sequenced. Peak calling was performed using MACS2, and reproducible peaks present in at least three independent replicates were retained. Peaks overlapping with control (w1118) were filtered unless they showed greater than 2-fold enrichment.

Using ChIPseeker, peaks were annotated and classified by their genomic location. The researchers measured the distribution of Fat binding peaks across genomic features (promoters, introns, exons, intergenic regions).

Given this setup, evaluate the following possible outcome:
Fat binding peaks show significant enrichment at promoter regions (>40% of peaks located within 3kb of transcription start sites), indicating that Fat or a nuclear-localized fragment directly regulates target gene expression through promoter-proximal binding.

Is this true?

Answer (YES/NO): YES